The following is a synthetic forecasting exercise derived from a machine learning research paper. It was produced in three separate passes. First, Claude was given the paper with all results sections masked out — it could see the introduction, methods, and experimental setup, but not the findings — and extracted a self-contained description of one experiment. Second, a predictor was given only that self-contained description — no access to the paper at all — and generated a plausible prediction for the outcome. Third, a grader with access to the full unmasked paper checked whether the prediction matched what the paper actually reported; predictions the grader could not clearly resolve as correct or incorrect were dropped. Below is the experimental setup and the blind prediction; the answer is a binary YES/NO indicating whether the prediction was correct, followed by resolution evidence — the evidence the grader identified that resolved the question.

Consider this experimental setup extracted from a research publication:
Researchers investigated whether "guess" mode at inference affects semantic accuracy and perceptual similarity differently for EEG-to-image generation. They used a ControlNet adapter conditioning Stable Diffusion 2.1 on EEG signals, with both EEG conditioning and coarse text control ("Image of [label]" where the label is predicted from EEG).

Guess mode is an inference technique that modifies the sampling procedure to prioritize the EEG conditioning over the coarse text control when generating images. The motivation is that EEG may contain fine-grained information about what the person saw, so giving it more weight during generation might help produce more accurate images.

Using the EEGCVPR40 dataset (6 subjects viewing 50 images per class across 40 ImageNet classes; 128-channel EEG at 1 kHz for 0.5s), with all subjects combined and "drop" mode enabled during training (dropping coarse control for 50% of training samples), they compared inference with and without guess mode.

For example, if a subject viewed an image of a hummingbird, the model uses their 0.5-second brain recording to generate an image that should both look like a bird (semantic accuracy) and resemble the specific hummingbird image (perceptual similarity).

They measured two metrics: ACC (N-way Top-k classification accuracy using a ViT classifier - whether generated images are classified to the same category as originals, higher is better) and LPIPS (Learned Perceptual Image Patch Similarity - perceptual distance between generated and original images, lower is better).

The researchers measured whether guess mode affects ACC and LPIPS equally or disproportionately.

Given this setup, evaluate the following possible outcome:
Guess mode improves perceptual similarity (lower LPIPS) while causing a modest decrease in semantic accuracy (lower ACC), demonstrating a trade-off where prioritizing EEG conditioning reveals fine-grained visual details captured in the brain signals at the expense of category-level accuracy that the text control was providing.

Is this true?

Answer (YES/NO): NO